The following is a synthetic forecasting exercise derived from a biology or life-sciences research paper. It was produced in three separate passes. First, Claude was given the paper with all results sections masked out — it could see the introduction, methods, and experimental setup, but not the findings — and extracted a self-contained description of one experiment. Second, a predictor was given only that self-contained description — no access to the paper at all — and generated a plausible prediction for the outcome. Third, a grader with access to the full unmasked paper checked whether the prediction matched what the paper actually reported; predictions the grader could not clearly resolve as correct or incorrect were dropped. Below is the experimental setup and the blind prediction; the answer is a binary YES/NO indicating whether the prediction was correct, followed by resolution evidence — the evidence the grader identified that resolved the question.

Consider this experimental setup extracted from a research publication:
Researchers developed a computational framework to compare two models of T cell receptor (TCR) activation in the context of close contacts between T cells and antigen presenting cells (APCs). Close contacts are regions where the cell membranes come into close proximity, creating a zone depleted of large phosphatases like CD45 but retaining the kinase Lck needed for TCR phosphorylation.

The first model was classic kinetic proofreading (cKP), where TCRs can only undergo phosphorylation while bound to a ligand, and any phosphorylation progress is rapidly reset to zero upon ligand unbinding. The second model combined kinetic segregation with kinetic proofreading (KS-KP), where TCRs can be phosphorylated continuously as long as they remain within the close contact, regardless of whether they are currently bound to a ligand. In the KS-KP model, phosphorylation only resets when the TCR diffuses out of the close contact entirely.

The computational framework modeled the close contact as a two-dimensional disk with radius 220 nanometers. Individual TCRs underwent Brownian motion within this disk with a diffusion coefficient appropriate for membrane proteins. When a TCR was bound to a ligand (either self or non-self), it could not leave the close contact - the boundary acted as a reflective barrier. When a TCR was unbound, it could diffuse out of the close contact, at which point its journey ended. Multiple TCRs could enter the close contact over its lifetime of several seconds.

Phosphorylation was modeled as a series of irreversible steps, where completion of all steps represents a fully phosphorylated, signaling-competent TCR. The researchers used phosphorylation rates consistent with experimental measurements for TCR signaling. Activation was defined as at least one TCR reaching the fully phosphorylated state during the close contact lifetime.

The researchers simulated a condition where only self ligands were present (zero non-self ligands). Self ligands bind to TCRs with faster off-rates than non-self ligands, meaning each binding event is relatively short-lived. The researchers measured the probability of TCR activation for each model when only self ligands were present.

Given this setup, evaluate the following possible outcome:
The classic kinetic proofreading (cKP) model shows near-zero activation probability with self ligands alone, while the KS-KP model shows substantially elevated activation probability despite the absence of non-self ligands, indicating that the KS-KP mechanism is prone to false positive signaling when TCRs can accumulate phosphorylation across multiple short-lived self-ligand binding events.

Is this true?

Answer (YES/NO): YES